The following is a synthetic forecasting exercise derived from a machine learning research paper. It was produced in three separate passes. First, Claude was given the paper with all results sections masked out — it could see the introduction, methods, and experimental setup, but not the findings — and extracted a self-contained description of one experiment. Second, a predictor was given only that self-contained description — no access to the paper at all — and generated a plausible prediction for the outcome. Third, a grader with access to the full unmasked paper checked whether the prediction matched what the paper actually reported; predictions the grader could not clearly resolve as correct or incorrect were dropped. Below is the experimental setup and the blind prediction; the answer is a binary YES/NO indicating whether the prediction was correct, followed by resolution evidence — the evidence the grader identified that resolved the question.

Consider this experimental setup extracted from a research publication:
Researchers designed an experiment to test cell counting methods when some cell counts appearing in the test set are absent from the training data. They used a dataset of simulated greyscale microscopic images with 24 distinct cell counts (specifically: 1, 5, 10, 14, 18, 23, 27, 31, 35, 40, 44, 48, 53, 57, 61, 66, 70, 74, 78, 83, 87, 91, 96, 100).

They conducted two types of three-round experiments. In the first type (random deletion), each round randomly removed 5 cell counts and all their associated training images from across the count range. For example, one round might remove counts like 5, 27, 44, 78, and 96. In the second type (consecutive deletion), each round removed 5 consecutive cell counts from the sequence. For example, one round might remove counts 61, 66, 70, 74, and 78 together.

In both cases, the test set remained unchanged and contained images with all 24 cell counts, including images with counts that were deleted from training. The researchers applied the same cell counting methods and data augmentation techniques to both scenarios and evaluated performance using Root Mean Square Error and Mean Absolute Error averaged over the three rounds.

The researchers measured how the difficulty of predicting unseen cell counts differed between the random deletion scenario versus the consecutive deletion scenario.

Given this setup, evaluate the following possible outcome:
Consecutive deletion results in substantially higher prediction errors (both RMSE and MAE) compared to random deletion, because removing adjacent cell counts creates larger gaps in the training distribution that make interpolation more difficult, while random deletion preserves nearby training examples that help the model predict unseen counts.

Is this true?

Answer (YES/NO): YES